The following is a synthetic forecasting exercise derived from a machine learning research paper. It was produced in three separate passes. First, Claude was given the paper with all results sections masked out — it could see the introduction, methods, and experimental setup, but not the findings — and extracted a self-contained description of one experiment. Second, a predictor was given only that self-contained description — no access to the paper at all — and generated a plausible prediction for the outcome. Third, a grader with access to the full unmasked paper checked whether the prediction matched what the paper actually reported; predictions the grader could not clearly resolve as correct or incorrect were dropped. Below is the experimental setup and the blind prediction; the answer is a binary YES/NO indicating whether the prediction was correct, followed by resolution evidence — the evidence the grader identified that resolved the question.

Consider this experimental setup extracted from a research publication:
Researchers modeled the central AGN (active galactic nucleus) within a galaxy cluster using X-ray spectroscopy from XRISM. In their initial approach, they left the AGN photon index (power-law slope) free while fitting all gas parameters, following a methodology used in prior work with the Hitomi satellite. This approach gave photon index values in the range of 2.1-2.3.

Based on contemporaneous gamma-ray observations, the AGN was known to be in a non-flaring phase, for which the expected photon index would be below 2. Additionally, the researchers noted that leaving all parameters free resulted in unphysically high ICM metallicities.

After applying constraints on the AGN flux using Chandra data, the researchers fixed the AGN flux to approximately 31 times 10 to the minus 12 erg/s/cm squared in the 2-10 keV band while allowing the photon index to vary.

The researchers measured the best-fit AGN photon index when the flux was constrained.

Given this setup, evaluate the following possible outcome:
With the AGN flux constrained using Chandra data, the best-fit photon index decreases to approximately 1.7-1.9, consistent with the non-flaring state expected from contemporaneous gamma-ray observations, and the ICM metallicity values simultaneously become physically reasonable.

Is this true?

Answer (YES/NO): YES